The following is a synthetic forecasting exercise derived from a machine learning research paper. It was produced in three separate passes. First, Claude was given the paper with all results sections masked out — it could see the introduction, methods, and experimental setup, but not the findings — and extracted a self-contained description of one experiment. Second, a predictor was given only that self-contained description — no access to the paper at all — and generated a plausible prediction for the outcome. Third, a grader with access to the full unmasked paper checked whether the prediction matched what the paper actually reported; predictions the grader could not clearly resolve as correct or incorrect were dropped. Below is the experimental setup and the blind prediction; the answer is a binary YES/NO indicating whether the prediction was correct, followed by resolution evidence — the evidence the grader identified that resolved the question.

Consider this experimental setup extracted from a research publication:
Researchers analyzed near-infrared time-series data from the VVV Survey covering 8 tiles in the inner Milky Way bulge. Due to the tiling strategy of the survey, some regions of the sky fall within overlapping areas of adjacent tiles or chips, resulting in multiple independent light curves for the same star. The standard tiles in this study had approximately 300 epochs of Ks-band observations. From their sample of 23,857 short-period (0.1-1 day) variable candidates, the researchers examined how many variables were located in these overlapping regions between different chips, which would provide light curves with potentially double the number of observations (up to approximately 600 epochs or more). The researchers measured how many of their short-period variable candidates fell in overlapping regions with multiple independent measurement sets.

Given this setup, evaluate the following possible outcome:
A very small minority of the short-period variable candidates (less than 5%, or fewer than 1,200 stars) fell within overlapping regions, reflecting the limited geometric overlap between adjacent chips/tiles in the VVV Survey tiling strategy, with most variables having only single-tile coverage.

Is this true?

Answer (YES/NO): NO